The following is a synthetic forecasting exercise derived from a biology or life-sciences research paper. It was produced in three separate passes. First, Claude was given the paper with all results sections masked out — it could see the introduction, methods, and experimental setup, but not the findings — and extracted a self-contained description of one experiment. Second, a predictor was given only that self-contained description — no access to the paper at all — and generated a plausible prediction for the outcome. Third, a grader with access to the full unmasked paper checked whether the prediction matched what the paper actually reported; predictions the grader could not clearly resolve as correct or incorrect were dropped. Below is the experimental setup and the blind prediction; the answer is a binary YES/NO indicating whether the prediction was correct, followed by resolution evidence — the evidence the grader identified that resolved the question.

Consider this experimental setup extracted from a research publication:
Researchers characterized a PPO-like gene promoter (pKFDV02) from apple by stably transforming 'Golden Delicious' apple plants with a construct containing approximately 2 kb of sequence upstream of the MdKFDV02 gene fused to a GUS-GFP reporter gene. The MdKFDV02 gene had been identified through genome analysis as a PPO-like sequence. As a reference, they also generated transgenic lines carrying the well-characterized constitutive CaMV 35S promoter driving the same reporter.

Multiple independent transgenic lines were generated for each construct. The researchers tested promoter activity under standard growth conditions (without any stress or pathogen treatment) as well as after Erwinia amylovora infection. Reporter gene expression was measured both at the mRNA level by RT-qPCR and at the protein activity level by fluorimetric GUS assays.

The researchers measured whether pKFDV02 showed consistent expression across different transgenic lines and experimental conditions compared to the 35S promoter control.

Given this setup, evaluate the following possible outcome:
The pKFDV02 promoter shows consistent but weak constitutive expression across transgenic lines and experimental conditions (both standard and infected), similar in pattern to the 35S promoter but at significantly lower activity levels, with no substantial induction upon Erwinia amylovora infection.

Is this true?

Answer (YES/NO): NO